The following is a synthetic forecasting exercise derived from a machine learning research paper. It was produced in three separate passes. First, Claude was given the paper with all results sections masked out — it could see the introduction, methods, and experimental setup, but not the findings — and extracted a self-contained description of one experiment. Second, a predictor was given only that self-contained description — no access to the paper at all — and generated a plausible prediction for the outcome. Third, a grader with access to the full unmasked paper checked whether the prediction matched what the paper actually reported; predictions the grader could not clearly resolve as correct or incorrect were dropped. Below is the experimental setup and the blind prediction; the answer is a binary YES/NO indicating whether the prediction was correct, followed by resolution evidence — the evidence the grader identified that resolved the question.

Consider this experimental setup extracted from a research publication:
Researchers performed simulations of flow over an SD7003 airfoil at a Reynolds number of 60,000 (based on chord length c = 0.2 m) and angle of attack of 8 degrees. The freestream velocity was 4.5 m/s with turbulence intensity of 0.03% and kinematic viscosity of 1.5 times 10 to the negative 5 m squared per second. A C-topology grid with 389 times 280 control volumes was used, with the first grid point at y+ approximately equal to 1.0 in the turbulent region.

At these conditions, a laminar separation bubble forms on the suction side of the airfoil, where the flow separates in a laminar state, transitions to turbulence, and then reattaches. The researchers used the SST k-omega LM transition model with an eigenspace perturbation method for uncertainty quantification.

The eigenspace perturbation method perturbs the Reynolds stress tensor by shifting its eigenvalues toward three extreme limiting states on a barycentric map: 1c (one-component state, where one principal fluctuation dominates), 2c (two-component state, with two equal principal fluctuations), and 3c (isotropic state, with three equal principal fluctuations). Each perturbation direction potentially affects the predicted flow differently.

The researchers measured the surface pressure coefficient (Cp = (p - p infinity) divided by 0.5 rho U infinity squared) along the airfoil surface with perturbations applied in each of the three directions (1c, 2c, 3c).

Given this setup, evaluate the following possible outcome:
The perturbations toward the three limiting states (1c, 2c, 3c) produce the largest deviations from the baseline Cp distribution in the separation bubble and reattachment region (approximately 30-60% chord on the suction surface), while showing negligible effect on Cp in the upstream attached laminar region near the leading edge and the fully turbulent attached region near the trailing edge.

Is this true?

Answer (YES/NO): NO